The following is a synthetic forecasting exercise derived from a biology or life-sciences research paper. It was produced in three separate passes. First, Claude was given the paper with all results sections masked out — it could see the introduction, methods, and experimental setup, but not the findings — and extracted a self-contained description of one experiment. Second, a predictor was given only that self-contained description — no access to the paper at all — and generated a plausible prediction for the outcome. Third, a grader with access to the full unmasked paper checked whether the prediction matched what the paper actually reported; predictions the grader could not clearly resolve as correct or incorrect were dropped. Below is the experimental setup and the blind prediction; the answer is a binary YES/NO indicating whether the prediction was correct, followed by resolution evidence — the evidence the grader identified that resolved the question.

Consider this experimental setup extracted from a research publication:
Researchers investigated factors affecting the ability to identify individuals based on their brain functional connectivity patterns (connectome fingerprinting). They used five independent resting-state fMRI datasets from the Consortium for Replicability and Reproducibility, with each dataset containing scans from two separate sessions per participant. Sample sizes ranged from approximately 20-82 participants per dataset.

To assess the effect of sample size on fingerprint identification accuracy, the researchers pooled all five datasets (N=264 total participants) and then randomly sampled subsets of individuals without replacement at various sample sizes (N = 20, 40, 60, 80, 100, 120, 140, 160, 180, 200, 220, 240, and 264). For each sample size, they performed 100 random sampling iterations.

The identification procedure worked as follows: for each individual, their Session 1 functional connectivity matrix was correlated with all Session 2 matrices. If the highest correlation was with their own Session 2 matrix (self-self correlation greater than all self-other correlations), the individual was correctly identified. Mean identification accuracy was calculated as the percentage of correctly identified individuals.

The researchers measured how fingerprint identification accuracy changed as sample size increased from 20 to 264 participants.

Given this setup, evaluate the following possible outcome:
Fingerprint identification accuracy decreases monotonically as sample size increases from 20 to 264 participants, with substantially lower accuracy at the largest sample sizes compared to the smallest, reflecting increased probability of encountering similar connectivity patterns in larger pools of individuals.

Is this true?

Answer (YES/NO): NO